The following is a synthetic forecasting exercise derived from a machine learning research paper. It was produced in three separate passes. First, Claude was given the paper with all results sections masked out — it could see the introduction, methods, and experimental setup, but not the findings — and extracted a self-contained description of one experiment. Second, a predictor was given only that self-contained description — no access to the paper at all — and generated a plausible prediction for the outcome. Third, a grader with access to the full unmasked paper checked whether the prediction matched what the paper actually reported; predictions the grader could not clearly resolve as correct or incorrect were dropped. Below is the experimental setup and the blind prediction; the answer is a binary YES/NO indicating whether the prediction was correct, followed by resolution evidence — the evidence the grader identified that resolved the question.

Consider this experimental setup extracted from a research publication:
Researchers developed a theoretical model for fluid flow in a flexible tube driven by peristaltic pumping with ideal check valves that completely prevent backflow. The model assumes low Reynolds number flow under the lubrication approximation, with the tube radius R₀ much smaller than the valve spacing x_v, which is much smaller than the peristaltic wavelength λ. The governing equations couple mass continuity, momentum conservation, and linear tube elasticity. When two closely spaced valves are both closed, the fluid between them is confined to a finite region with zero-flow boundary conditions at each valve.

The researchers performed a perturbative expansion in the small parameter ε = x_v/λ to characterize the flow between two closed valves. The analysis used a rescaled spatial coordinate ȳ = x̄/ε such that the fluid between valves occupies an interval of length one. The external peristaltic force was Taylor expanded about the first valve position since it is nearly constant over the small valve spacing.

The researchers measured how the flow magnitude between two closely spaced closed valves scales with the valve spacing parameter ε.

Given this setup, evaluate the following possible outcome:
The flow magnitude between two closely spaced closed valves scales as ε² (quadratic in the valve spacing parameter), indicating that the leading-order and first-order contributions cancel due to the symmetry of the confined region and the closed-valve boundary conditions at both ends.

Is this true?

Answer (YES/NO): YES